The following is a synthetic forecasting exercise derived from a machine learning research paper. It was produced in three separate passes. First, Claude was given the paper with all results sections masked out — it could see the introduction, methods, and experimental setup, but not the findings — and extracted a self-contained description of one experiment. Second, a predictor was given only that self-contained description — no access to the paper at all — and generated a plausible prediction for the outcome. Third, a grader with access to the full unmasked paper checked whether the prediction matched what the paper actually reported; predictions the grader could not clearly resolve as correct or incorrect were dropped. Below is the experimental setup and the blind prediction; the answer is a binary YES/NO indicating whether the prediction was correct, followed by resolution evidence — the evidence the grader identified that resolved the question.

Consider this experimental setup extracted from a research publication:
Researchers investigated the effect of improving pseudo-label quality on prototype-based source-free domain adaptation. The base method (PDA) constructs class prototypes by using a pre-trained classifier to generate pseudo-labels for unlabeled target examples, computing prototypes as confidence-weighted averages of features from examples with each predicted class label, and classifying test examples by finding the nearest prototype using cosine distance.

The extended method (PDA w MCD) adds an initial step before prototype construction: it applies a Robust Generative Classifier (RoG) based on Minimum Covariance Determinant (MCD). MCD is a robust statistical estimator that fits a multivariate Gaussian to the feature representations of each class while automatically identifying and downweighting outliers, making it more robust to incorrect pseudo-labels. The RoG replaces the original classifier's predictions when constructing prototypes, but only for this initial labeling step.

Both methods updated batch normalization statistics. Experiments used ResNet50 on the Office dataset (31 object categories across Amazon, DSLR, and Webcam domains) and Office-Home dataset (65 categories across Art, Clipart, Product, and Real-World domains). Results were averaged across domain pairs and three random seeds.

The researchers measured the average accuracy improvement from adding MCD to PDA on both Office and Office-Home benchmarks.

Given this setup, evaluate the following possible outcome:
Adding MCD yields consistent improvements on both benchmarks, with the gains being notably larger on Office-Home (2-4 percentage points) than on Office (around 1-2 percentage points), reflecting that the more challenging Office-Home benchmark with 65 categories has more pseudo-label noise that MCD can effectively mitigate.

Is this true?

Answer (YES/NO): NO